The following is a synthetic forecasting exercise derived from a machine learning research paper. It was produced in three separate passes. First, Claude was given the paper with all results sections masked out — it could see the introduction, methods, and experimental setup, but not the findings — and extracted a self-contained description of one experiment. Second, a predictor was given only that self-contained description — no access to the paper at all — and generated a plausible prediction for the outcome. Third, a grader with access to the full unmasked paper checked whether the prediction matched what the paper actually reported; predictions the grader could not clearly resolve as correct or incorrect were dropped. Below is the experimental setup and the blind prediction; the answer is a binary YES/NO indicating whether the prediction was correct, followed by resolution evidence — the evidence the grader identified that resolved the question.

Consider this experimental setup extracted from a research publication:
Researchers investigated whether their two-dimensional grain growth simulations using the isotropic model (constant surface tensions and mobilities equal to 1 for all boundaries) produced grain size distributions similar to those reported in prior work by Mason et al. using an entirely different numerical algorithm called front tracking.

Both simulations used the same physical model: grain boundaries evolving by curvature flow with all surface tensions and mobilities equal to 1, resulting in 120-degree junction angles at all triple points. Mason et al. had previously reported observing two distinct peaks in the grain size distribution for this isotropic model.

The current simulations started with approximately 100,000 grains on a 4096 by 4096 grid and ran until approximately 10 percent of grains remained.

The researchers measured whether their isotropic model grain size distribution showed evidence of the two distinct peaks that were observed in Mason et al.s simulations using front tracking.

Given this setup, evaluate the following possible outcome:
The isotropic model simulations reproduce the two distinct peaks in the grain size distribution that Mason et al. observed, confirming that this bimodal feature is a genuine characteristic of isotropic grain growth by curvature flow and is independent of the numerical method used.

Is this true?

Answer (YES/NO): NO